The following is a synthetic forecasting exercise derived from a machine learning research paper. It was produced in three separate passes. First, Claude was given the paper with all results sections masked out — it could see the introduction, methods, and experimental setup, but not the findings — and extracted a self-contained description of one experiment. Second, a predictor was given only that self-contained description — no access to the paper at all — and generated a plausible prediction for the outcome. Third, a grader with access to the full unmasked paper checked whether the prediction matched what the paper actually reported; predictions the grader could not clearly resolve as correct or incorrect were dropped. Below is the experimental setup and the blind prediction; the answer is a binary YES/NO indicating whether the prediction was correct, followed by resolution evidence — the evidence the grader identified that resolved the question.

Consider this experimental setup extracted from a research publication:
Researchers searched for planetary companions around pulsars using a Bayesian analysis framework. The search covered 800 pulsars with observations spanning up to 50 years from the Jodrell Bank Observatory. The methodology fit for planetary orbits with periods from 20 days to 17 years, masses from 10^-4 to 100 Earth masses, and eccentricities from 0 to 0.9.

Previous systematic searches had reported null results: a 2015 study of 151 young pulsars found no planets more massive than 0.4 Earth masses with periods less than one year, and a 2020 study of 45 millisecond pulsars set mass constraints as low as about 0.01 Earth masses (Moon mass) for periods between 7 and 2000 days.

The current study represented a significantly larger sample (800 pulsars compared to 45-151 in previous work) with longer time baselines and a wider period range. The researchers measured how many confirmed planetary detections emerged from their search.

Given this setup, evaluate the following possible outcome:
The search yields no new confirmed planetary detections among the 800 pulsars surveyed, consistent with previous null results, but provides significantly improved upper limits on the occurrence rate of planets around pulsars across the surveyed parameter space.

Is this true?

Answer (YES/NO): YES